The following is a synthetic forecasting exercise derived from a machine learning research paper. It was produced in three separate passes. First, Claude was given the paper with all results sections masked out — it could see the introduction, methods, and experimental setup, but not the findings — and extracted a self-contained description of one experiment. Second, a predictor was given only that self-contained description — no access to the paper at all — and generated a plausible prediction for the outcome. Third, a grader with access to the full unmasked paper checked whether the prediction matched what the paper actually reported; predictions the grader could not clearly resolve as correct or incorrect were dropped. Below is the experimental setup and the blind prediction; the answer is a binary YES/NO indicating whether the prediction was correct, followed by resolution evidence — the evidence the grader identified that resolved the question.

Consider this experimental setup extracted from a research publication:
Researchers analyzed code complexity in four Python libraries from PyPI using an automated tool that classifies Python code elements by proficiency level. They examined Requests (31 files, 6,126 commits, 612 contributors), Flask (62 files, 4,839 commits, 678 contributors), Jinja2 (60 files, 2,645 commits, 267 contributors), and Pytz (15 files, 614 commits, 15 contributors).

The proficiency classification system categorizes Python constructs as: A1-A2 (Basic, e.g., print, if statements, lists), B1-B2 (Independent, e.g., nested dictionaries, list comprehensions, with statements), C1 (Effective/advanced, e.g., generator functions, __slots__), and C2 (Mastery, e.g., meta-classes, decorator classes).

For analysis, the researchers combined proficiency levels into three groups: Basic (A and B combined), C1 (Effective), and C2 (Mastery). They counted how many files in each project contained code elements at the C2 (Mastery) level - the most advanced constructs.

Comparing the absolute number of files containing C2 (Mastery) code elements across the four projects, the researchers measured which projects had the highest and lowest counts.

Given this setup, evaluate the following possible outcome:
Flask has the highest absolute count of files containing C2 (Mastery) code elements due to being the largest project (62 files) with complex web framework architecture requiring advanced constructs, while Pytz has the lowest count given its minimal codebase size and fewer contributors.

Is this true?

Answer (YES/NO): NO